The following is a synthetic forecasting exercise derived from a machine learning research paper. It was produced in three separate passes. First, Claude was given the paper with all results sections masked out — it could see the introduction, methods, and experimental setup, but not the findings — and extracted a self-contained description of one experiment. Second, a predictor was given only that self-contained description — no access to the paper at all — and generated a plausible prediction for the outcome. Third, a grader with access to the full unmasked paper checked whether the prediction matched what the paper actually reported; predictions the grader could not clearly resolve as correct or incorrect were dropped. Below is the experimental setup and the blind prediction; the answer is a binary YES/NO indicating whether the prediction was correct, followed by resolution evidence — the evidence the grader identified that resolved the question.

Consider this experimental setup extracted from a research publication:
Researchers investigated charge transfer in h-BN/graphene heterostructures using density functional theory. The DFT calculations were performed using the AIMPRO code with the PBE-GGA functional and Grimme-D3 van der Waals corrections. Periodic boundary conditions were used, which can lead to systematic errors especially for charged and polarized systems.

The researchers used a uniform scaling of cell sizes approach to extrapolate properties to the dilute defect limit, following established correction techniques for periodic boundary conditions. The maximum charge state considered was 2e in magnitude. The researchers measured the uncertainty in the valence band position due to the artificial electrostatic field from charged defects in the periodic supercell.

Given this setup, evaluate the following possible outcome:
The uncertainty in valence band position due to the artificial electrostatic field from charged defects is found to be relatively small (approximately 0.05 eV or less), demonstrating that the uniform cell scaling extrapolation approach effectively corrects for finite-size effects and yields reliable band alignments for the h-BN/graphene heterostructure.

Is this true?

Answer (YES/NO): NO